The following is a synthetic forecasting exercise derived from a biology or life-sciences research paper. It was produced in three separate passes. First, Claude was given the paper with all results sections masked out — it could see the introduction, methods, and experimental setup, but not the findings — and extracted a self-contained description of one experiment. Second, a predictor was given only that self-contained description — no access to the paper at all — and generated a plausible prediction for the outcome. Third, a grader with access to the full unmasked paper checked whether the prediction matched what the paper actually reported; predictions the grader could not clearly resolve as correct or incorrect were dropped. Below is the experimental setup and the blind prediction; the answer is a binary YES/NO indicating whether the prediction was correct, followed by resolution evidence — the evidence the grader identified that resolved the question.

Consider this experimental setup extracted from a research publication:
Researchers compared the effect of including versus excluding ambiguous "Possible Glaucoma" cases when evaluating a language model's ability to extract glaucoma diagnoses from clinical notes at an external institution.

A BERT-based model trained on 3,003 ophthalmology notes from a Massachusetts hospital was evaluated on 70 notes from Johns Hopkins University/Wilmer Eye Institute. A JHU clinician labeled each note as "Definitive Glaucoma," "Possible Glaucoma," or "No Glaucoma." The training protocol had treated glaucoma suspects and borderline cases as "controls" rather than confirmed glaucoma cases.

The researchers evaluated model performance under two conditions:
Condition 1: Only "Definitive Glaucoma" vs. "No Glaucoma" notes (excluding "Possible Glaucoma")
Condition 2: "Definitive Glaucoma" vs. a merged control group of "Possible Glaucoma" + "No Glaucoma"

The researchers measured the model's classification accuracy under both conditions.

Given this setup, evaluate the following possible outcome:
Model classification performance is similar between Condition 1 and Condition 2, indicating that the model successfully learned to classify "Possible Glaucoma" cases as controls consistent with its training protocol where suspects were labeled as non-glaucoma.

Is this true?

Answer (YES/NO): NO